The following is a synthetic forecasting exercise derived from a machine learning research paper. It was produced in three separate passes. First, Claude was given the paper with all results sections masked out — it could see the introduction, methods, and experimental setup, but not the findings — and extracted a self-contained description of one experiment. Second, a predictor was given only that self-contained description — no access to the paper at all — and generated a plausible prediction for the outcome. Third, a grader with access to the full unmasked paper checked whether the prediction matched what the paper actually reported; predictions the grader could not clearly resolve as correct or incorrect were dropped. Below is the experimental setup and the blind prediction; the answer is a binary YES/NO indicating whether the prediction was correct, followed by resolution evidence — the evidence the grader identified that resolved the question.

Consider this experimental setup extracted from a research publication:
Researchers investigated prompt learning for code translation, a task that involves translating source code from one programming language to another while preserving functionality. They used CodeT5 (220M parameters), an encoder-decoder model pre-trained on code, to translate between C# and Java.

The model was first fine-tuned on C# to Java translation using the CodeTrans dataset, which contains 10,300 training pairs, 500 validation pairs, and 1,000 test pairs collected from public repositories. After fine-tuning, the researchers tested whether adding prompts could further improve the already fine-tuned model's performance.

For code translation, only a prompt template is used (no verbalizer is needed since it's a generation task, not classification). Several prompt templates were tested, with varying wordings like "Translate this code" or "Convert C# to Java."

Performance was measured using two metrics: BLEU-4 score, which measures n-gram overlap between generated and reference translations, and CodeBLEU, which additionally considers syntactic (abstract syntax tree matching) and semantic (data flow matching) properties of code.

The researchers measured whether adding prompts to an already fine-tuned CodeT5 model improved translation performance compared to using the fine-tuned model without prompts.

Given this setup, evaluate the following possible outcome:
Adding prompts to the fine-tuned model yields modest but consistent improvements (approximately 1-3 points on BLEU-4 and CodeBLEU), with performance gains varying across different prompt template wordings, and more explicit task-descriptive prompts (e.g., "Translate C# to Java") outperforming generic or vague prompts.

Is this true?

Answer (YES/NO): NO